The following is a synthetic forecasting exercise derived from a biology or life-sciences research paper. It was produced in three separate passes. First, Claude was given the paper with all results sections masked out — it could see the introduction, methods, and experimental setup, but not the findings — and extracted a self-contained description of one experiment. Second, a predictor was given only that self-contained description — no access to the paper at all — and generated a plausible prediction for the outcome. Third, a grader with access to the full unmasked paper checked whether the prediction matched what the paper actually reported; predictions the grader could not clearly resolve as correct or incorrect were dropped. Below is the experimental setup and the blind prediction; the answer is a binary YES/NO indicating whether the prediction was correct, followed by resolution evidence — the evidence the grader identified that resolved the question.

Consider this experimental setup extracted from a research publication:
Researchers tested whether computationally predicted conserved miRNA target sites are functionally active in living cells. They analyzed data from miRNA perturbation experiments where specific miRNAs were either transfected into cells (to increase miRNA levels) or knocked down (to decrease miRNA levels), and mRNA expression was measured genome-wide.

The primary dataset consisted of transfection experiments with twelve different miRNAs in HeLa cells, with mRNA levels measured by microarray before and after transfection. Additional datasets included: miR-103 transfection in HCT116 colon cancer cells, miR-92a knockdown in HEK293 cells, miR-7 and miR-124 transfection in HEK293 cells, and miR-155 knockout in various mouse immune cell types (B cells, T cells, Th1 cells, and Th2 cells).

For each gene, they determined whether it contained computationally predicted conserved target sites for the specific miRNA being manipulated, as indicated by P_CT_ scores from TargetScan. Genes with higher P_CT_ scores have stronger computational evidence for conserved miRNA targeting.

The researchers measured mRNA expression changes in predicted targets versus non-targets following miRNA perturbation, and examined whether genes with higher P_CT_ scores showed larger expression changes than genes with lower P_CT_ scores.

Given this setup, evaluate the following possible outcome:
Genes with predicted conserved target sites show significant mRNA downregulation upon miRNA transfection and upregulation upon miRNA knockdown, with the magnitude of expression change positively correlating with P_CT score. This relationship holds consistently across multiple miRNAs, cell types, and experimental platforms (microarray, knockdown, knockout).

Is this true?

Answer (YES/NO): NO